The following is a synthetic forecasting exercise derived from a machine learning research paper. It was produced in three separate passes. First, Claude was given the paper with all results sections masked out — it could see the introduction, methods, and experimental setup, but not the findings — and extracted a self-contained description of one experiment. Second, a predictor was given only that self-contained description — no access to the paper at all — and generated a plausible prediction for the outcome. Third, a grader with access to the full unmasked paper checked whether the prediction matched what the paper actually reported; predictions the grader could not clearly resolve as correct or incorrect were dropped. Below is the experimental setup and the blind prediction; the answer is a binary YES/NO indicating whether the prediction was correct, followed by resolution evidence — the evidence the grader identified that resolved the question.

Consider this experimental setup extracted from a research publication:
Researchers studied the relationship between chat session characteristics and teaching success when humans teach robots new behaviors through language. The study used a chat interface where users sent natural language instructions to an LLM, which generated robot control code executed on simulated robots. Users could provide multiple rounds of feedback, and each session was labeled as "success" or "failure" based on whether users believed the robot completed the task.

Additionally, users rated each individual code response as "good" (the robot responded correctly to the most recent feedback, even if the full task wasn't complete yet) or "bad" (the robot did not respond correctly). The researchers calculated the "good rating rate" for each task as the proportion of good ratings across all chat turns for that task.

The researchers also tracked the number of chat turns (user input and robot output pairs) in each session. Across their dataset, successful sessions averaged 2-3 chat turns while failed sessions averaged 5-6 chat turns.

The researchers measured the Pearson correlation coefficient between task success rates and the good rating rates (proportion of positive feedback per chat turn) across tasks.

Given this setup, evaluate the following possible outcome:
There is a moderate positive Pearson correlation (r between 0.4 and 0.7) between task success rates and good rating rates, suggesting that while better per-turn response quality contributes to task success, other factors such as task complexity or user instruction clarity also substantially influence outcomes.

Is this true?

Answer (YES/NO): NO